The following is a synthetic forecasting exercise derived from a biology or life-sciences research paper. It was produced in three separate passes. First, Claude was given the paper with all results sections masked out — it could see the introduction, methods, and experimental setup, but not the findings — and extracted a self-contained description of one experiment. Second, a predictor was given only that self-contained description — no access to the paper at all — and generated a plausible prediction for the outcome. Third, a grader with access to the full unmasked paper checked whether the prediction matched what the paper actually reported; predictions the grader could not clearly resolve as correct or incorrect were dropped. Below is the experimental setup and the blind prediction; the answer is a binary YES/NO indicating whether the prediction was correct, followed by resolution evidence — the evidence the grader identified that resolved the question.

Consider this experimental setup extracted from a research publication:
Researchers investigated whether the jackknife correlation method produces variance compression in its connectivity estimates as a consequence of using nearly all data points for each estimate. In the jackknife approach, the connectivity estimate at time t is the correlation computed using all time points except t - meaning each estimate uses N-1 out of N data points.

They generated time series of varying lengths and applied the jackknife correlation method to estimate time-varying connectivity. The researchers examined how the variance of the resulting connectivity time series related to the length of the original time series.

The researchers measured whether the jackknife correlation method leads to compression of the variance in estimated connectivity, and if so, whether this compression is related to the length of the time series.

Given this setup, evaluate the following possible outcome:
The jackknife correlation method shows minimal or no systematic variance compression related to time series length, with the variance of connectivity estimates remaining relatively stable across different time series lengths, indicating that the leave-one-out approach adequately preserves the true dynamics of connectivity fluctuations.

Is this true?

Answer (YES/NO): NO